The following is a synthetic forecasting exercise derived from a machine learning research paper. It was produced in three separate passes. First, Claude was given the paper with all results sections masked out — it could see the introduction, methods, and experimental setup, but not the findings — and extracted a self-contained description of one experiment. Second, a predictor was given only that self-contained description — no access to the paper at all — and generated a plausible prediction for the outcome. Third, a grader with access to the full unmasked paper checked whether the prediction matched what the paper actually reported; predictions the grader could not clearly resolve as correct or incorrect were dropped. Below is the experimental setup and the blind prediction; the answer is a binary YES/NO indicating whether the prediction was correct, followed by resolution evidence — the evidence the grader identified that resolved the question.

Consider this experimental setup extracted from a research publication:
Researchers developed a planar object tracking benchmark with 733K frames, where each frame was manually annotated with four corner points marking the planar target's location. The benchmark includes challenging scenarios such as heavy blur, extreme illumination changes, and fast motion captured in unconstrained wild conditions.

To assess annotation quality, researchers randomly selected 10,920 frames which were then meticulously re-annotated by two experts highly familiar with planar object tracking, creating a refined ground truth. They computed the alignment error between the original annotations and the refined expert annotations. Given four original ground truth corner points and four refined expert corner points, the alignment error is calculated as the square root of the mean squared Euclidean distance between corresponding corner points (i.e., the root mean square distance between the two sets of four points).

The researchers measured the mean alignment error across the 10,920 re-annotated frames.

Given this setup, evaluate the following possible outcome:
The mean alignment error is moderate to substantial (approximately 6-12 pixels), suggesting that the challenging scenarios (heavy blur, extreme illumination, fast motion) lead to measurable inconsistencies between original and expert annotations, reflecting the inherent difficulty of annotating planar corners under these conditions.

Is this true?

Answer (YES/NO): NO